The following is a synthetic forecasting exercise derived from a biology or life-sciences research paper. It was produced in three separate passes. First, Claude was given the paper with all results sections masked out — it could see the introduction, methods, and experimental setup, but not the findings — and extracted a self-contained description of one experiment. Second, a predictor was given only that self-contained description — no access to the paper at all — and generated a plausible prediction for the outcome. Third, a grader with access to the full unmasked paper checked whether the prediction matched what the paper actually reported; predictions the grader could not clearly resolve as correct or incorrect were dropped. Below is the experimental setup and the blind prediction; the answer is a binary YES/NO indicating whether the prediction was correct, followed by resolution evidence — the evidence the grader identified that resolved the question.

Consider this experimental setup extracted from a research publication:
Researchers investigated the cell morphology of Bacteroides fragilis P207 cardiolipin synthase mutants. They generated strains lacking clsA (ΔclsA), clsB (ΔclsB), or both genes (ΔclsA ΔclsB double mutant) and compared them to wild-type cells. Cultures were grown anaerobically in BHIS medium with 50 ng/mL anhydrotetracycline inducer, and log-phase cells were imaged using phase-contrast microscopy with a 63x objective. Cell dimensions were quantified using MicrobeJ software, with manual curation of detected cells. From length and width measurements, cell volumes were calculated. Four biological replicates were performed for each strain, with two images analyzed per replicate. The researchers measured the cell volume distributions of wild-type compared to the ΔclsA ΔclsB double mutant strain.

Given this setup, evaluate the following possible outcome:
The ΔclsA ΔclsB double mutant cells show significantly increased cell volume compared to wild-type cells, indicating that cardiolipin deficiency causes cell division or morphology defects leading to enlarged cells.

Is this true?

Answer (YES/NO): NO